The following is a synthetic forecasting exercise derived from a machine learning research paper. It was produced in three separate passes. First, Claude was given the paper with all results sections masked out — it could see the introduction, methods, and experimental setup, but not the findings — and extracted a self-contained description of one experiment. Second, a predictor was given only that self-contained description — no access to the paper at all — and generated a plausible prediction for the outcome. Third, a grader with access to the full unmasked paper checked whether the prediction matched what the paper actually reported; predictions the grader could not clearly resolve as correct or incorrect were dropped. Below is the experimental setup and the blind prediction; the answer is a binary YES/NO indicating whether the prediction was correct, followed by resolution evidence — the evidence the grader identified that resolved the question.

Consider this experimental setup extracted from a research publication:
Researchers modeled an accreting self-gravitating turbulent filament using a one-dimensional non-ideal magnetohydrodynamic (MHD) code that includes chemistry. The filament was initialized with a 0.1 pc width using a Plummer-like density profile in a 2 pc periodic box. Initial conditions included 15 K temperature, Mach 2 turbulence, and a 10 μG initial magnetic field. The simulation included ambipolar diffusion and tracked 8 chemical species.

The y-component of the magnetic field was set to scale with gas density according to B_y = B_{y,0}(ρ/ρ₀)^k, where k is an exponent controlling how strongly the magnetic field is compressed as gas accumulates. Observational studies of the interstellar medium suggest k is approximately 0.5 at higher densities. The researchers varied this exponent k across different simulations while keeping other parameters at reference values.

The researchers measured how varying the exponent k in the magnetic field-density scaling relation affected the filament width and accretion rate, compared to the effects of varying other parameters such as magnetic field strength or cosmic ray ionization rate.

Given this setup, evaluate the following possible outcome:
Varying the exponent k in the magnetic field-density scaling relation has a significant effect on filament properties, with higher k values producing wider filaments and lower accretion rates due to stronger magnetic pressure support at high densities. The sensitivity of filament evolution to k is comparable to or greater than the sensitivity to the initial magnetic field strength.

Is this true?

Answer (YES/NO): NO